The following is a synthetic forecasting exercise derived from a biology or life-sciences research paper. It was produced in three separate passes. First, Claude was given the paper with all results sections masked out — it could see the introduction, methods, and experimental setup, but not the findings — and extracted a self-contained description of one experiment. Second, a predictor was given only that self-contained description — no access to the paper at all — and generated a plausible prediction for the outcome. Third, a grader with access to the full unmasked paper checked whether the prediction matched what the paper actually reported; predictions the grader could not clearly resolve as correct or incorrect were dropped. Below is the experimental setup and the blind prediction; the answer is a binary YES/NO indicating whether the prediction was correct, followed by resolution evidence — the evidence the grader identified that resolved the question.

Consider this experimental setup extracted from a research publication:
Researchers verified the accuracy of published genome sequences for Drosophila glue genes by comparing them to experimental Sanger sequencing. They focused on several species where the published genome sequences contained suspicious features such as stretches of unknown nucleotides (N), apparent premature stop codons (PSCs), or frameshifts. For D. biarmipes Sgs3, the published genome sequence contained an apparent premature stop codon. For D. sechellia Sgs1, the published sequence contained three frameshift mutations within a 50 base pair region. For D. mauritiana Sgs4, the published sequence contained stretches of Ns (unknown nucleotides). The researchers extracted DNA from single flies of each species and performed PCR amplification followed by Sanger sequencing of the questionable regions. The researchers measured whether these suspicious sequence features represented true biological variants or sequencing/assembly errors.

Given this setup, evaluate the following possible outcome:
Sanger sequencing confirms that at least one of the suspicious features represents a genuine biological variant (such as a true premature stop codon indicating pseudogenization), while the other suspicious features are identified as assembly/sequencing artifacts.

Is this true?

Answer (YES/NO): NO